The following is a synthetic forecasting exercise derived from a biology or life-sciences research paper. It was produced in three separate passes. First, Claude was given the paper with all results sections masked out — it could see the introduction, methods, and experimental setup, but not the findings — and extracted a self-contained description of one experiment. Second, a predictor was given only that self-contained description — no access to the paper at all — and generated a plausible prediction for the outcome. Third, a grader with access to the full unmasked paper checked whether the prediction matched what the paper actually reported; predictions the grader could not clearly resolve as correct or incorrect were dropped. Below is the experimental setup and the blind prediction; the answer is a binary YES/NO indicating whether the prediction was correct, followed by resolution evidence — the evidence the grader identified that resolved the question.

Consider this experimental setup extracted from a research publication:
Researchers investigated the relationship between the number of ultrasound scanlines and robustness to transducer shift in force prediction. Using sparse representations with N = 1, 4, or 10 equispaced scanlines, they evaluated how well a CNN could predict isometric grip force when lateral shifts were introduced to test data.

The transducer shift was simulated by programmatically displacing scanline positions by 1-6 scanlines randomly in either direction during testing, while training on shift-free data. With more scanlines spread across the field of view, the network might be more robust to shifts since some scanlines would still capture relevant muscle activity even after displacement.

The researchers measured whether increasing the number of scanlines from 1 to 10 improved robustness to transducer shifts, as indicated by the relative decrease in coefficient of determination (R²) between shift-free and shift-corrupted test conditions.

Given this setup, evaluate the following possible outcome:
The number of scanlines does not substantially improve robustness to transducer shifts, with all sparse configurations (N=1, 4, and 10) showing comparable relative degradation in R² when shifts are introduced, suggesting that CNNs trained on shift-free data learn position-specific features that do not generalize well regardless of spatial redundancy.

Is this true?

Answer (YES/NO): NO